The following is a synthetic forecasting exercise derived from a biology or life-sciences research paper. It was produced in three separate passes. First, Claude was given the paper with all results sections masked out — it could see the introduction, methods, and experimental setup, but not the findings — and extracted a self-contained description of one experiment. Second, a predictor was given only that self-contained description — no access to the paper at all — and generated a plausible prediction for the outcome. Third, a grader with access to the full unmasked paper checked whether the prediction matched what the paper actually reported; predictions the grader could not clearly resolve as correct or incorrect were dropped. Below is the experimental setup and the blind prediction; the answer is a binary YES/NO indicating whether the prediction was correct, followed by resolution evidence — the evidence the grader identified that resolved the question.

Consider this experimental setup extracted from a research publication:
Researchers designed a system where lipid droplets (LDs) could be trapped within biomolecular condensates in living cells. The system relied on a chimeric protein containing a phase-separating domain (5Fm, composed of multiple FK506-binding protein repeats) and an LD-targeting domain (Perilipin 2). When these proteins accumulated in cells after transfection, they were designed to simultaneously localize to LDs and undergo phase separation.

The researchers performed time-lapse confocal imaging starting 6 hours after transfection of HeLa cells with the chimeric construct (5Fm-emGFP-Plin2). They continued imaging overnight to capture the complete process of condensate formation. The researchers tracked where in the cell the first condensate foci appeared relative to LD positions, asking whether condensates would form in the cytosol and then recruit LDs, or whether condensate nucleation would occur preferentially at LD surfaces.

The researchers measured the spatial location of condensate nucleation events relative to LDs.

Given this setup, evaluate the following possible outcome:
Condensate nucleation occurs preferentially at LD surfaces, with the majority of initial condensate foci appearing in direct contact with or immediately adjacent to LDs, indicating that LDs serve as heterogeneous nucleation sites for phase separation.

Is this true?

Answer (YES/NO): YES